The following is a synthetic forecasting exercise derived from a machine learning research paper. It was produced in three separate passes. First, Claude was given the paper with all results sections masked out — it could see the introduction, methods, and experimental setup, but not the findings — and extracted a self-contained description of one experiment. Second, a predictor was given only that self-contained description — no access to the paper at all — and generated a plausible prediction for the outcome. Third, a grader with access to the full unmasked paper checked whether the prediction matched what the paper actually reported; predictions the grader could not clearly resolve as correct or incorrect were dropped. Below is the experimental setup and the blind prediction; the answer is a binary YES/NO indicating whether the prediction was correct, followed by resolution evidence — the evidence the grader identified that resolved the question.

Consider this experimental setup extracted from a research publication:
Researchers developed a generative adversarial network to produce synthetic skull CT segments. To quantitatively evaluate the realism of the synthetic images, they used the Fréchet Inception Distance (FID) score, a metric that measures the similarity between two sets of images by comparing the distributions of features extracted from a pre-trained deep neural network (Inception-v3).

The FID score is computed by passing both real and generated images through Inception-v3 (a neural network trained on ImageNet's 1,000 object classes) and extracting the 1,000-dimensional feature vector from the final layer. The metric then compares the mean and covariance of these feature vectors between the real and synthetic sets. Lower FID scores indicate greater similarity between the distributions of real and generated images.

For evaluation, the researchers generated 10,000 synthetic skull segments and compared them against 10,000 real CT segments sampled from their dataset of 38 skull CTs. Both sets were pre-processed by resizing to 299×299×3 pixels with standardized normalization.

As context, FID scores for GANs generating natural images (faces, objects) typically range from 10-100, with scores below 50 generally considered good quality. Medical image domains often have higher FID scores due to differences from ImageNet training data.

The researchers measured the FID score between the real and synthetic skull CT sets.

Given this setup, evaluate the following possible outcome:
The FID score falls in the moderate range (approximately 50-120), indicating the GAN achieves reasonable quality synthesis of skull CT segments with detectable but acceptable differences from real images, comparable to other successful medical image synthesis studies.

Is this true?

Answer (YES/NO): YES